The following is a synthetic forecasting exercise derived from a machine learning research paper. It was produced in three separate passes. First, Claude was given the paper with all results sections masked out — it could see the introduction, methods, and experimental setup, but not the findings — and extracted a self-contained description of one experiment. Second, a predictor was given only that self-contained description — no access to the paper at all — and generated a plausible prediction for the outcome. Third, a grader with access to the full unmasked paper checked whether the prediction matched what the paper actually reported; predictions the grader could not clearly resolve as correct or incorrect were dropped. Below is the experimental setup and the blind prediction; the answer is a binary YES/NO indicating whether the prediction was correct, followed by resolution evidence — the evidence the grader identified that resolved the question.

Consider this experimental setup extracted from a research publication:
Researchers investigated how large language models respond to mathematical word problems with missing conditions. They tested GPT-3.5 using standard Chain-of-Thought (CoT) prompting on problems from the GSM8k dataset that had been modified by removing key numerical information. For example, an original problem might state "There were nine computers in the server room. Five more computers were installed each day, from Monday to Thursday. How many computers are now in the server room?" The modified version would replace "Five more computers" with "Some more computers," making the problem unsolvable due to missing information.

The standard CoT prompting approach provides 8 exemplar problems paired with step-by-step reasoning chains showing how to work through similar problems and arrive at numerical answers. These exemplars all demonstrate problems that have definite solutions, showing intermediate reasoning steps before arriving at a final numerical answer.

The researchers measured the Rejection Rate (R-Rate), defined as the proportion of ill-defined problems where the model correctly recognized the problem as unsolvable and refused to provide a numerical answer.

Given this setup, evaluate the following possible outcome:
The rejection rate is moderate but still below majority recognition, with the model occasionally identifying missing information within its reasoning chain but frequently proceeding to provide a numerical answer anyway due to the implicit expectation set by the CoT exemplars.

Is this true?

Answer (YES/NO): NO